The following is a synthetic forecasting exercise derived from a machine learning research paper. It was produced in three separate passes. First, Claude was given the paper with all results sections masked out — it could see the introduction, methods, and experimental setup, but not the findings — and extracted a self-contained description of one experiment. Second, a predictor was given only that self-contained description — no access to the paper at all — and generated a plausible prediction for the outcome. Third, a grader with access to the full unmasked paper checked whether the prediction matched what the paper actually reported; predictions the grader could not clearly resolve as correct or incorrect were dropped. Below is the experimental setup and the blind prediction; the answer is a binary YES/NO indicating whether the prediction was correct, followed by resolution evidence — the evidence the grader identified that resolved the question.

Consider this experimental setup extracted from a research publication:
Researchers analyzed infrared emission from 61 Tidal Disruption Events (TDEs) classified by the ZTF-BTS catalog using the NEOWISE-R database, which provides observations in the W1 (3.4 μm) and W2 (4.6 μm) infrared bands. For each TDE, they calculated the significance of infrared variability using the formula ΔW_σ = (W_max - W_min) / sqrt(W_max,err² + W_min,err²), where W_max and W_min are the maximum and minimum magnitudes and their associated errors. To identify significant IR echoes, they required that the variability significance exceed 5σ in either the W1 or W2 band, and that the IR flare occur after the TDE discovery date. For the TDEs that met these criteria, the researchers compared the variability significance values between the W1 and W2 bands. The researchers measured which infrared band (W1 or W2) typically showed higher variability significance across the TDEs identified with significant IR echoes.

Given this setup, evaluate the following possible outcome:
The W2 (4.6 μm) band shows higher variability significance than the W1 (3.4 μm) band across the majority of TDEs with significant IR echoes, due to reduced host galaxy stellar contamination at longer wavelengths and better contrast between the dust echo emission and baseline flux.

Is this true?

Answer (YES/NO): NO